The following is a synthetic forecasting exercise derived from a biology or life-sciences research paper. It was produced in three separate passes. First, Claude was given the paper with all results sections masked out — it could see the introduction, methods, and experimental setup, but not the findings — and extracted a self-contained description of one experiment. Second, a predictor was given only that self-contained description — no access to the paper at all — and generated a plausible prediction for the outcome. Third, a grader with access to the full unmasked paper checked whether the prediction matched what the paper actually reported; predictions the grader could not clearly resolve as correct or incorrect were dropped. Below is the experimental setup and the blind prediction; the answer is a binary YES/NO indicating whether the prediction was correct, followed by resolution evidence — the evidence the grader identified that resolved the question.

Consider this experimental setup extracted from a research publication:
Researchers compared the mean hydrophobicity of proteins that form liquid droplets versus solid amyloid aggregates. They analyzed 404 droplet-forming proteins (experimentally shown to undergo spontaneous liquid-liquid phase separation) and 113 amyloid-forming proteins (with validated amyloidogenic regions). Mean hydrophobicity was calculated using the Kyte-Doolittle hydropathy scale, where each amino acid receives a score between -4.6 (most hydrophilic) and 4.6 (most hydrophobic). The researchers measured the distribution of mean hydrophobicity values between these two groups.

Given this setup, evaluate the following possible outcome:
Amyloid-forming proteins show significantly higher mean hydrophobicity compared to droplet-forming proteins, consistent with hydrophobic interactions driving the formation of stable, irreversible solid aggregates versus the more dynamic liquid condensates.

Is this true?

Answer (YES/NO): YES